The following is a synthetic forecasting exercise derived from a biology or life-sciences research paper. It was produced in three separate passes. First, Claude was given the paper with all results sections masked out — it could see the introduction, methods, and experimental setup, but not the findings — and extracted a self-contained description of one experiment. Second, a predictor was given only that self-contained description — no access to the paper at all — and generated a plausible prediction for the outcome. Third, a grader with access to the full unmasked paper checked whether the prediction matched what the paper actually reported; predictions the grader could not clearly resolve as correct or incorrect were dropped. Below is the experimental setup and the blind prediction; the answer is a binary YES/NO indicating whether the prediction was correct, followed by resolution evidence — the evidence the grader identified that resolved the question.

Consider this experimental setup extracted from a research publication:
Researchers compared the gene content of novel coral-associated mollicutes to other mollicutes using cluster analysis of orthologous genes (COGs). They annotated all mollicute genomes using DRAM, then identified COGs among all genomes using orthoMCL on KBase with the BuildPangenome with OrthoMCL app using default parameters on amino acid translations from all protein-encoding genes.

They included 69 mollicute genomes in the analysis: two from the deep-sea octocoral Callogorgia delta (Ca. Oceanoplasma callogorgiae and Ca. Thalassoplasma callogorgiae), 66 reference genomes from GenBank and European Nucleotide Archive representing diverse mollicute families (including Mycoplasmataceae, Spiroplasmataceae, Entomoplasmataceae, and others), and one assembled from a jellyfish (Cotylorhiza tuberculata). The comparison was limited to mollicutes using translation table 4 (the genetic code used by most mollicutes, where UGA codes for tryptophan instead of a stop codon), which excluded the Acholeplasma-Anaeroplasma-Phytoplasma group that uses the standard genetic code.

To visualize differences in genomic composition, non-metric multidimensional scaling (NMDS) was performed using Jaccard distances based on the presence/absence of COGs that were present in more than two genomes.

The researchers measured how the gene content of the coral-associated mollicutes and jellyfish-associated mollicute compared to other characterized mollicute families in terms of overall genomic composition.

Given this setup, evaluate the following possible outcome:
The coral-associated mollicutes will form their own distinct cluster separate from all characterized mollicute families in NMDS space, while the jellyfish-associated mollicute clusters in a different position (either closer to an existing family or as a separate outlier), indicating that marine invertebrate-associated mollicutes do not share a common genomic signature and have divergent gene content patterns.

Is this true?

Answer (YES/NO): NO